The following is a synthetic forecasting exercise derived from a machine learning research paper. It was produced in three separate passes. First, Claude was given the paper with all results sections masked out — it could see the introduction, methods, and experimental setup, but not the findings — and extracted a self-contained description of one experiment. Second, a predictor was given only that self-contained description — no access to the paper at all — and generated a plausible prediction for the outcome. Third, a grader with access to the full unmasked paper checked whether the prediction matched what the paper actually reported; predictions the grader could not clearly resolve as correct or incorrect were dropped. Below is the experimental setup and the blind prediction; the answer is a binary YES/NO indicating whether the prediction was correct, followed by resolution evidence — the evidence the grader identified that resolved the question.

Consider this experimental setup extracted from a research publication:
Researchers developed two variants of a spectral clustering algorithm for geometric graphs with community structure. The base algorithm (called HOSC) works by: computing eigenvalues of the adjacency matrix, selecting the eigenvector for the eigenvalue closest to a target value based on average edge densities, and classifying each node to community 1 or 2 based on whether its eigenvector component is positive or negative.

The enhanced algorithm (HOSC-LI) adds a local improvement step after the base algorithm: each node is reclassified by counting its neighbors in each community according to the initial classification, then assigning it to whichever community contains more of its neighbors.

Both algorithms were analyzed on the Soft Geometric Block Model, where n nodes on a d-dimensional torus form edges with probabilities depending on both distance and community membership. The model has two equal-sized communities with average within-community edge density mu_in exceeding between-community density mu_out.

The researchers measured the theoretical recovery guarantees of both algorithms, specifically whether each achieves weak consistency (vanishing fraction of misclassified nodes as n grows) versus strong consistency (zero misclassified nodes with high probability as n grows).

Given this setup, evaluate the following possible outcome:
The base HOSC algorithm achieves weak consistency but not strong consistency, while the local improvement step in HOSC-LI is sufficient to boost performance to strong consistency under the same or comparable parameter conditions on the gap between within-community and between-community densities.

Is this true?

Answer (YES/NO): YES